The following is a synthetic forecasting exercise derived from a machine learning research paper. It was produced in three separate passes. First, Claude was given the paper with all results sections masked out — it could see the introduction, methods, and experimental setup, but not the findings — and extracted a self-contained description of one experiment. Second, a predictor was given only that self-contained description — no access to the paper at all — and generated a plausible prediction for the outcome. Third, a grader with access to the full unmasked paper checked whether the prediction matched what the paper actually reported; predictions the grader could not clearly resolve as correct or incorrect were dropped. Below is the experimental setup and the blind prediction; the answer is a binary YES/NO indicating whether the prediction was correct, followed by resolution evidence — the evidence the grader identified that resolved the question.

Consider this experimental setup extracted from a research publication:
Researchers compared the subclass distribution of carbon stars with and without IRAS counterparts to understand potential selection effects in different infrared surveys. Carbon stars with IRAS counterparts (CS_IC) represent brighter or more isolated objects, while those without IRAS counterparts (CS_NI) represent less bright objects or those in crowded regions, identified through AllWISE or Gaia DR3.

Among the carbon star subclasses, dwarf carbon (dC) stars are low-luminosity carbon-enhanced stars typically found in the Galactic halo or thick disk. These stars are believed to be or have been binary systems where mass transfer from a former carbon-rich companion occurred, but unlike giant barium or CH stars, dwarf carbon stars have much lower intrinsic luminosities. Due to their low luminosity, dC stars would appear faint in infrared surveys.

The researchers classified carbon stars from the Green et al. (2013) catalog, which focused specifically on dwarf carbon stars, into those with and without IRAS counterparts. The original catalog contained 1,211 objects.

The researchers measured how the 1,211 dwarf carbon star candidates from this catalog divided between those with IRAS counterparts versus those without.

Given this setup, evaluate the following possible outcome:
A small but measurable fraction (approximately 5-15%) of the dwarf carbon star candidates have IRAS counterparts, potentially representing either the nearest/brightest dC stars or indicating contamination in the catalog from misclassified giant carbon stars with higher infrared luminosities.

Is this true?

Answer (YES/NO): NO